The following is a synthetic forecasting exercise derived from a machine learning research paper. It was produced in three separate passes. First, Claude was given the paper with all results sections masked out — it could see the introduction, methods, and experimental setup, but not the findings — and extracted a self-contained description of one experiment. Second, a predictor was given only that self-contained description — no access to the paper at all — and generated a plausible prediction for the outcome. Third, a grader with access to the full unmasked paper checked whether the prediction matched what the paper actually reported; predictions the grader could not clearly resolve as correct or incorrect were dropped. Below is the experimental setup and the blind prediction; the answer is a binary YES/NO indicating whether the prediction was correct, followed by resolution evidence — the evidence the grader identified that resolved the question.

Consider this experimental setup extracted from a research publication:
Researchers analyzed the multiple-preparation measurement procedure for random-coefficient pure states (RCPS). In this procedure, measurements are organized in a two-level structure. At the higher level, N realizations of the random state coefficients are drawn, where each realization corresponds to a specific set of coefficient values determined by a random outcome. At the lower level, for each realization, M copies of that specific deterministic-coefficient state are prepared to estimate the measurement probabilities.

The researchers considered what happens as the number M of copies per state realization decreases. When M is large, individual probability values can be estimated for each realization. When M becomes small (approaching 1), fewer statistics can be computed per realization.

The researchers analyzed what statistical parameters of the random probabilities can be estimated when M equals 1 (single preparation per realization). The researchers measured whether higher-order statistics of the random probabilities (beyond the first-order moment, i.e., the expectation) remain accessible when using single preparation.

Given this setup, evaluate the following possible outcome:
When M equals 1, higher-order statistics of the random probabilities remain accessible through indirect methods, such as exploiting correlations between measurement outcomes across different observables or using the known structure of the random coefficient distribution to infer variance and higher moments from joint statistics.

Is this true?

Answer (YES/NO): NO